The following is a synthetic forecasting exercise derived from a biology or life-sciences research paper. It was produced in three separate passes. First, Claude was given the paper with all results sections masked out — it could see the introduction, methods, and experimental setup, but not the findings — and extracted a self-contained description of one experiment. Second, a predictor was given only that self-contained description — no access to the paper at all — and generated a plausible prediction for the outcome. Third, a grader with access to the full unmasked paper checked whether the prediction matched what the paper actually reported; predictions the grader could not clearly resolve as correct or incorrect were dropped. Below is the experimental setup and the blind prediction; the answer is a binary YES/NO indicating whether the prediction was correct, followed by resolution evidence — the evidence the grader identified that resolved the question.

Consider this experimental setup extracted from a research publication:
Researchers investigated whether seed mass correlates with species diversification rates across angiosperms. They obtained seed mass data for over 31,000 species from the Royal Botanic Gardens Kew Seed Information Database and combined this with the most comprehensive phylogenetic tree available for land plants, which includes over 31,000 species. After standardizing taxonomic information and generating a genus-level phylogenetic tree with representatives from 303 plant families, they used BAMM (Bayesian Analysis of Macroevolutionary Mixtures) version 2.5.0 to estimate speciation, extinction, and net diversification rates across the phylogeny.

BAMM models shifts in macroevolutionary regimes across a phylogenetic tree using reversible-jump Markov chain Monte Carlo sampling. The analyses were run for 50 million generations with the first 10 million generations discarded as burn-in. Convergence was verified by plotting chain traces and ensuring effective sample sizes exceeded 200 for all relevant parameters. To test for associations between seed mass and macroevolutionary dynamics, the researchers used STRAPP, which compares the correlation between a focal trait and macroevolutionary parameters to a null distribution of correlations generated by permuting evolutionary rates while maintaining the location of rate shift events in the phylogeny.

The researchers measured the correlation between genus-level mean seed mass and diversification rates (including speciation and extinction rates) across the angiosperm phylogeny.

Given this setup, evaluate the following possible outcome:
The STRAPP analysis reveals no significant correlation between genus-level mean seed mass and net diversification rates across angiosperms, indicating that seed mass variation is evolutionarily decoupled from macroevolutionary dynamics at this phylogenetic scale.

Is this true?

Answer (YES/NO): NO